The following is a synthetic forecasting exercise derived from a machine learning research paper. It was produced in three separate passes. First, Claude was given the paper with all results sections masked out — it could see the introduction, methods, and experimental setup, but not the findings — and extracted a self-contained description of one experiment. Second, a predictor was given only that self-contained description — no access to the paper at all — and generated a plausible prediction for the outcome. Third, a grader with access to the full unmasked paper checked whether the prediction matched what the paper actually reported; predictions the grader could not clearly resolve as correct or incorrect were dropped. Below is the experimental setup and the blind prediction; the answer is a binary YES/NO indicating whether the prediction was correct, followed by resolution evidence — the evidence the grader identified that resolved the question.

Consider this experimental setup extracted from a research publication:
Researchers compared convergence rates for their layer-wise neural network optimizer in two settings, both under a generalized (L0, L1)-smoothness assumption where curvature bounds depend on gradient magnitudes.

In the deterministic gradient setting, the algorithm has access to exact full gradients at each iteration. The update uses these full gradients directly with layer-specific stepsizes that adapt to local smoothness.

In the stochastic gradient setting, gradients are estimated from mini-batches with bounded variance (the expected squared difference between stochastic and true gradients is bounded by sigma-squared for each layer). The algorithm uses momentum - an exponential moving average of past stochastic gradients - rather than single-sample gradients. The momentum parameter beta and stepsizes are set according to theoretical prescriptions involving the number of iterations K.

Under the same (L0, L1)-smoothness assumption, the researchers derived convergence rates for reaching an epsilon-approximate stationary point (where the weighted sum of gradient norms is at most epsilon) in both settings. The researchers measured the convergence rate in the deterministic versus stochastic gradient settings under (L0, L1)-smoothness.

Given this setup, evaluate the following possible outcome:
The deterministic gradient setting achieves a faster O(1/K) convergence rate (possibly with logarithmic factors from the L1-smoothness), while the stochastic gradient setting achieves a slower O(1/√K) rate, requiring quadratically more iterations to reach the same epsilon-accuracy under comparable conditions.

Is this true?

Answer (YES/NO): NO